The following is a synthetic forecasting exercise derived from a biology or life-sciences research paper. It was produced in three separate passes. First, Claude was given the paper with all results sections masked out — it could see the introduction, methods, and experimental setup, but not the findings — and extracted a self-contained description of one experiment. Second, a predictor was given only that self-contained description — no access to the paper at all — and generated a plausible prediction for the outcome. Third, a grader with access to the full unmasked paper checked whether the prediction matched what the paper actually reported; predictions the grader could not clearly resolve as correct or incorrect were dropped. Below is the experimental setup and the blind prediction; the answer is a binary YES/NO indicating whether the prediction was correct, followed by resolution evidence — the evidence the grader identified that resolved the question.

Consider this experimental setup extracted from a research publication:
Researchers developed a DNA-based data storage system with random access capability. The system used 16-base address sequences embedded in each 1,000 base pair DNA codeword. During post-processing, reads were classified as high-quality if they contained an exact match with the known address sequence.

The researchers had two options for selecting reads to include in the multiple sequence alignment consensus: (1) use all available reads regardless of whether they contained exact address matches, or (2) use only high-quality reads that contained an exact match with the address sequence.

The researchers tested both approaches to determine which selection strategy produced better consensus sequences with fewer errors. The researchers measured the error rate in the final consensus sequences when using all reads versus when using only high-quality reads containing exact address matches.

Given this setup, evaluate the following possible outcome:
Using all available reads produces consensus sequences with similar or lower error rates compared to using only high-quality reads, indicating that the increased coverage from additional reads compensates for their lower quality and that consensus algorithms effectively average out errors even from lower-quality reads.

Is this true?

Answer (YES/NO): NO